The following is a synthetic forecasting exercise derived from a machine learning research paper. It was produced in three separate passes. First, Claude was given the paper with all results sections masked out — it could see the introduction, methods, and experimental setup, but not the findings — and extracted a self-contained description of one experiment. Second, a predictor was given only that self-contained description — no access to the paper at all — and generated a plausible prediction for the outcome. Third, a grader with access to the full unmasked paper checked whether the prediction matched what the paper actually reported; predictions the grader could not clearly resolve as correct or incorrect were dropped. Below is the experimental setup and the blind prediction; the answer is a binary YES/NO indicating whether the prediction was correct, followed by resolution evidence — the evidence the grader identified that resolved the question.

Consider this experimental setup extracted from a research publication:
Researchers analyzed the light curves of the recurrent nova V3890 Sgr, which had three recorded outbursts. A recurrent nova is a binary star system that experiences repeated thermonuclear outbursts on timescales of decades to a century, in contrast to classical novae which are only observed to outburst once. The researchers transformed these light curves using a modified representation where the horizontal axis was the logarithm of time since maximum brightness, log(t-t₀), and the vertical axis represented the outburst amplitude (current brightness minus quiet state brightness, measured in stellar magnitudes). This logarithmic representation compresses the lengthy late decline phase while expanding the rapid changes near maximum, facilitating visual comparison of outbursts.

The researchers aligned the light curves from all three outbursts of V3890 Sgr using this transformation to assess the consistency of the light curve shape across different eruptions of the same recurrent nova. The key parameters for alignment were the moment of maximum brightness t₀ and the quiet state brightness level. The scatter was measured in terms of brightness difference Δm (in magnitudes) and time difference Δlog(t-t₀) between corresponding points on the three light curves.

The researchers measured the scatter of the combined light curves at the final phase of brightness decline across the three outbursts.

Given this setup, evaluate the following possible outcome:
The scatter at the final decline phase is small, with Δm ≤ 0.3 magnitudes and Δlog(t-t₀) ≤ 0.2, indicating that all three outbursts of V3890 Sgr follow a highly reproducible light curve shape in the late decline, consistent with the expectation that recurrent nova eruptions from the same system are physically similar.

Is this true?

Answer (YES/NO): NO